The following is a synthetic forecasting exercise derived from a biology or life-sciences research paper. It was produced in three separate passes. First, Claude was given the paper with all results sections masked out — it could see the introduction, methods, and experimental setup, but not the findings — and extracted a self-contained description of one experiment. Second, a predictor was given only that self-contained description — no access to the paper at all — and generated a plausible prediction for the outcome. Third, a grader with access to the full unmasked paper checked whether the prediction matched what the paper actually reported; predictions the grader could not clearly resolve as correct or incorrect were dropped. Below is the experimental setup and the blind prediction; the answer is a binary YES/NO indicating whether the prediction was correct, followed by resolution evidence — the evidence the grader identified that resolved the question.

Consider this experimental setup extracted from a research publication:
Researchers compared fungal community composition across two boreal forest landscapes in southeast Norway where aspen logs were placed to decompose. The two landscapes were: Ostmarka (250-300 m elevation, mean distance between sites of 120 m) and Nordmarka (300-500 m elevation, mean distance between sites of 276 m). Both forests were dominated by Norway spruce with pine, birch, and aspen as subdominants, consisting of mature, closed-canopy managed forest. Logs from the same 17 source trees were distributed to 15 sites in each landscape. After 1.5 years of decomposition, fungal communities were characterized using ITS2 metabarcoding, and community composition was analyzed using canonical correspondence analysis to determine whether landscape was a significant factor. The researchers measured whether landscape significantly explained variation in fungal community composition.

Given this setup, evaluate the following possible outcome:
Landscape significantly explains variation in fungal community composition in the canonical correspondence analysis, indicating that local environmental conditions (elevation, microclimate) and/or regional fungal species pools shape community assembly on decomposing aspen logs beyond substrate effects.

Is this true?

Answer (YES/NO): YES